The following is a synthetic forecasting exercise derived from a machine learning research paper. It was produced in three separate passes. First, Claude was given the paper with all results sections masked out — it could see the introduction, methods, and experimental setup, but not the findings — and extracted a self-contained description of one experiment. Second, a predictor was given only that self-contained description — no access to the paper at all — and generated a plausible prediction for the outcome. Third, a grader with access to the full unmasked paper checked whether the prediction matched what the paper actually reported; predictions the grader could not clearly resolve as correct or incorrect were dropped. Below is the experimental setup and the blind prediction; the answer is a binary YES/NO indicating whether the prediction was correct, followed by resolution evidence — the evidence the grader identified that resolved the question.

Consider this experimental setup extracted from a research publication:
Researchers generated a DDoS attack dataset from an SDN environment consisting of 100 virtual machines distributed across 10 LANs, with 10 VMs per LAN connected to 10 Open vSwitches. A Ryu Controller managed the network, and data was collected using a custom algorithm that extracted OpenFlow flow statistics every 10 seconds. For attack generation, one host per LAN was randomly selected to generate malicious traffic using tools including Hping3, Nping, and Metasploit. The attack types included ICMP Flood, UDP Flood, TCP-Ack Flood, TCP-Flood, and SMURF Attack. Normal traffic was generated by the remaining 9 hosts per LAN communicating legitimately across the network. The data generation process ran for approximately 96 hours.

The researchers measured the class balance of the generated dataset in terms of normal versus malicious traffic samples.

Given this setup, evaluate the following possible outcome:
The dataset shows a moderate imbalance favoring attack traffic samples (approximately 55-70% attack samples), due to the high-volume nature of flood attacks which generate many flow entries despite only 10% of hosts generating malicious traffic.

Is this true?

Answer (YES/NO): NO